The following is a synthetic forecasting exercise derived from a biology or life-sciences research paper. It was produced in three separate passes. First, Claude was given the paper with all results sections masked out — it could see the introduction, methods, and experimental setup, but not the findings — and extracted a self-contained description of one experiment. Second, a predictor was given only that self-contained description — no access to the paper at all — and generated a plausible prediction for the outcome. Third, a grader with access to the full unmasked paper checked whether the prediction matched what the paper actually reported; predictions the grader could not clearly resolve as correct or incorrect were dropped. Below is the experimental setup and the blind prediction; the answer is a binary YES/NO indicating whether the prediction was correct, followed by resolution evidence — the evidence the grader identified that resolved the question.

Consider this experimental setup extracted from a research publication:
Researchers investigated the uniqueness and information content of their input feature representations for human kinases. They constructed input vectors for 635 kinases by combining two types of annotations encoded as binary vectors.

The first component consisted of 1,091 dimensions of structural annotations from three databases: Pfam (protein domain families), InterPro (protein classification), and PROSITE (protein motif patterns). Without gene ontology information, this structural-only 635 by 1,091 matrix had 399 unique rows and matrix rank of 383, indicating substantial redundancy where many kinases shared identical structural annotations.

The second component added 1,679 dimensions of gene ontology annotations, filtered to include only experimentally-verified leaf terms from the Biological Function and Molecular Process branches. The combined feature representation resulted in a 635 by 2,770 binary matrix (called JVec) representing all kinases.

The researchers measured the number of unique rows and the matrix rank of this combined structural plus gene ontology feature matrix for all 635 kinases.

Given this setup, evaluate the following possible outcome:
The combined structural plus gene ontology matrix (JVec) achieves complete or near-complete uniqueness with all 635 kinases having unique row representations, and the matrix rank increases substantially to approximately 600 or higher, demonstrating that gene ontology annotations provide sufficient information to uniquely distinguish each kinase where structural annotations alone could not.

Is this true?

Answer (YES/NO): NO